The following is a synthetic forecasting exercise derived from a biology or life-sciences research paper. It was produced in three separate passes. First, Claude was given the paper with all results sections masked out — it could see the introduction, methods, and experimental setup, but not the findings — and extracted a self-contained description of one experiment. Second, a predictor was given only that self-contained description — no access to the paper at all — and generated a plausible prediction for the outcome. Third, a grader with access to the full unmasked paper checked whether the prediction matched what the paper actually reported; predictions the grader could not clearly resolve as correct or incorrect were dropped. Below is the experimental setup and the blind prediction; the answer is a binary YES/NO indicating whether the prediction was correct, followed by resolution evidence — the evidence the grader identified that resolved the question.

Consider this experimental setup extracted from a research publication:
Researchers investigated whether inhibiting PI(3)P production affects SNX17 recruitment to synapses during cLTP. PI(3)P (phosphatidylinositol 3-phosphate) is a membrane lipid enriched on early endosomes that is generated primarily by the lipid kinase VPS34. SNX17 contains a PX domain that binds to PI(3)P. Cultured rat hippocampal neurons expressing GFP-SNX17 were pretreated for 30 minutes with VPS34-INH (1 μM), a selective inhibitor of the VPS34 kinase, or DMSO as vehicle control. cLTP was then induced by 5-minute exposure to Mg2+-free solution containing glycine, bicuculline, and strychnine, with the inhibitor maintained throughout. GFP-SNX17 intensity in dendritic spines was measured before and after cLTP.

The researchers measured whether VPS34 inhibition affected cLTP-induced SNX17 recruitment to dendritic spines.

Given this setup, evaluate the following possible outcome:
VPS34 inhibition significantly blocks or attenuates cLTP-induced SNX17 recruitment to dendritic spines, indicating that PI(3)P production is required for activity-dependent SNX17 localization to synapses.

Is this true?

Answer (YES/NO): YES